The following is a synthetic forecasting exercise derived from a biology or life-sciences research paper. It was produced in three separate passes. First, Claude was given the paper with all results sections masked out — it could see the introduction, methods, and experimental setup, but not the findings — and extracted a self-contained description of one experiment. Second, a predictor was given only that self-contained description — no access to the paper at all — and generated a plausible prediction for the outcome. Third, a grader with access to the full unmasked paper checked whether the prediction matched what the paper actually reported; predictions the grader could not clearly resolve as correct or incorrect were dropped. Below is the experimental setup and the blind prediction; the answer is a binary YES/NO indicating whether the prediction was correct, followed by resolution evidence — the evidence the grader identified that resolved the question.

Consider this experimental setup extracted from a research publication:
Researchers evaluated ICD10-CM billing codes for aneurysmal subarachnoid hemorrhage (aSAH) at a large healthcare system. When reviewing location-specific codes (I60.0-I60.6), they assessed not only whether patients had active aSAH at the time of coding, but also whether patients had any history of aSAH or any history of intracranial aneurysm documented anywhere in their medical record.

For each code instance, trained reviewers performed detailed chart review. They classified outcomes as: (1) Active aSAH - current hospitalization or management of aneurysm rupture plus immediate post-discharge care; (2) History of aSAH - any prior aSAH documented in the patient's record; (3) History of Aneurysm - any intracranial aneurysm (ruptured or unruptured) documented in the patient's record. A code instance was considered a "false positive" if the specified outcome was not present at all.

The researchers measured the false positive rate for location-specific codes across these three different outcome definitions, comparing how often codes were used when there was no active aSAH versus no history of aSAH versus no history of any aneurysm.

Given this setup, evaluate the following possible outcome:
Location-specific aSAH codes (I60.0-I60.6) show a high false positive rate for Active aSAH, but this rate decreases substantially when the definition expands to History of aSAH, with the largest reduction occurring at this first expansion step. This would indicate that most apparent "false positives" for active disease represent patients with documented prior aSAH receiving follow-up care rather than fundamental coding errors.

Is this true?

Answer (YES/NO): YES